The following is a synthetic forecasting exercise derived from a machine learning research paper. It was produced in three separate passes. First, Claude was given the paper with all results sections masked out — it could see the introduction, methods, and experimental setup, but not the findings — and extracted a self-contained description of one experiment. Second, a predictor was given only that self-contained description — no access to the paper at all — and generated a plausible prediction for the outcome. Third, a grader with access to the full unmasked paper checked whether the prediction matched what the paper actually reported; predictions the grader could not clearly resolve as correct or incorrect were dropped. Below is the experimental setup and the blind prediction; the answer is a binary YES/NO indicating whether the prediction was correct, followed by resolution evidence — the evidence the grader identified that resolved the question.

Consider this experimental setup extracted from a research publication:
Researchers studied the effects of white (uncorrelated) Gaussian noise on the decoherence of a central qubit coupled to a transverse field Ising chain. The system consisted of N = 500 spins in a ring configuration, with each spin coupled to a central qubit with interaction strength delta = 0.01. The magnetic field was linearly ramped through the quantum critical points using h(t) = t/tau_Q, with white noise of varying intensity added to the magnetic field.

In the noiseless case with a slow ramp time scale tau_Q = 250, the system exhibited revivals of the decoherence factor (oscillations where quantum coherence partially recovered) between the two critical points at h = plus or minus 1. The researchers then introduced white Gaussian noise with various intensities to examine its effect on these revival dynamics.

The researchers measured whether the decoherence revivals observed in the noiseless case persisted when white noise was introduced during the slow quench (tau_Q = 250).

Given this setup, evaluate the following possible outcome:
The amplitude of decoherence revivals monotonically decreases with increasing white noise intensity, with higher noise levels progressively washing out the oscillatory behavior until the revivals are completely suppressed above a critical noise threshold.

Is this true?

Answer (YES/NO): NO